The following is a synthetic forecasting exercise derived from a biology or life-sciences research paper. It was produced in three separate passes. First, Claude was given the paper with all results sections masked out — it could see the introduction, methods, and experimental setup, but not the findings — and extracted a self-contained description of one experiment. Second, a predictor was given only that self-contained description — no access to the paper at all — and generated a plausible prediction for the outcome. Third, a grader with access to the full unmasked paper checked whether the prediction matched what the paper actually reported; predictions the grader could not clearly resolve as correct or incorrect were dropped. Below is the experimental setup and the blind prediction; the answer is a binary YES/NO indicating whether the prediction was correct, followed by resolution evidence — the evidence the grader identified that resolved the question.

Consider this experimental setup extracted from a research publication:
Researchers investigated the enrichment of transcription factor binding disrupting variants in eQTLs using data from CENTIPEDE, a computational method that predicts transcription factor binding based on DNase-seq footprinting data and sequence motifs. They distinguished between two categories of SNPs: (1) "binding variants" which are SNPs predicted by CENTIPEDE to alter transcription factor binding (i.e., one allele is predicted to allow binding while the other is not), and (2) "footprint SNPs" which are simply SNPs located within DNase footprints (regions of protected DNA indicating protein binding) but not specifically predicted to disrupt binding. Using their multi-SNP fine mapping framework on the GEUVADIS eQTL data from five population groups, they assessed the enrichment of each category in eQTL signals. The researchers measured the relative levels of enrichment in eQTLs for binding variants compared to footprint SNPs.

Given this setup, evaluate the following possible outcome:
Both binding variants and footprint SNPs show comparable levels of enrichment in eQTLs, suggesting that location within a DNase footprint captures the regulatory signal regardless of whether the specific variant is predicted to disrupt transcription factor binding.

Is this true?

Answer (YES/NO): NO